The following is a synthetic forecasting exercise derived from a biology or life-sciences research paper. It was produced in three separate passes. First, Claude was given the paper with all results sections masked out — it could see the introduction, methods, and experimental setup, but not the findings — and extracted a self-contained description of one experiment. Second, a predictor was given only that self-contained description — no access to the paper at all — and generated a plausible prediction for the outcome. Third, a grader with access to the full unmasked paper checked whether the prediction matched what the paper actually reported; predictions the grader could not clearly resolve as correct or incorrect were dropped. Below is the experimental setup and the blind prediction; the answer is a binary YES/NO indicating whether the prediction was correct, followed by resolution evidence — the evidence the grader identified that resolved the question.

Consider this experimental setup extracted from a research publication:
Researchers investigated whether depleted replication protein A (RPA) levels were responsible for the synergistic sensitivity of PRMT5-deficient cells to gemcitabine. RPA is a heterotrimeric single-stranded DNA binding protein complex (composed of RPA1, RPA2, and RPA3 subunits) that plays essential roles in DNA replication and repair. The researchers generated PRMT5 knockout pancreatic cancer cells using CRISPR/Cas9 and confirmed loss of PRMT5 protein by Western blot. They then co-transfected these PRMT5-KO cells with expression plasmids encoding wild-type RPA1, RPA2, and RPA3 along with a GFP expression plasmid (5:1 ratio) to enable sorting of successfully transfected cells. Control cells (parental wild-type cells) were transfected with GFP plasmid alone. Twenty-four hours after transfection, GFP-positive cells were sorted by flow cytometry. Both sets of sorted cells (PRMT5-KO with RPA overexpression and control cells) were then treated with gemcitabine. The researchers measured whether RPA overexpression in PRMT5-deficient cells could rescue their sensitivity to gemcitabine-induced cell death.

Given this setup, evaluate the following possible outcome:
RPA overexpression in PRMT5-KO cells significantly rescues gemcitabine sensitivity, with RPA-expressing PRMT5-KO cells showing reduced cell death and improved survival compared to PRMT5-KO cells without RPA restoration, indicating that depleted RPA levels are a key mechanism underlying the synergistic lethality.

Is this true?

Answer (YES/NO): YES